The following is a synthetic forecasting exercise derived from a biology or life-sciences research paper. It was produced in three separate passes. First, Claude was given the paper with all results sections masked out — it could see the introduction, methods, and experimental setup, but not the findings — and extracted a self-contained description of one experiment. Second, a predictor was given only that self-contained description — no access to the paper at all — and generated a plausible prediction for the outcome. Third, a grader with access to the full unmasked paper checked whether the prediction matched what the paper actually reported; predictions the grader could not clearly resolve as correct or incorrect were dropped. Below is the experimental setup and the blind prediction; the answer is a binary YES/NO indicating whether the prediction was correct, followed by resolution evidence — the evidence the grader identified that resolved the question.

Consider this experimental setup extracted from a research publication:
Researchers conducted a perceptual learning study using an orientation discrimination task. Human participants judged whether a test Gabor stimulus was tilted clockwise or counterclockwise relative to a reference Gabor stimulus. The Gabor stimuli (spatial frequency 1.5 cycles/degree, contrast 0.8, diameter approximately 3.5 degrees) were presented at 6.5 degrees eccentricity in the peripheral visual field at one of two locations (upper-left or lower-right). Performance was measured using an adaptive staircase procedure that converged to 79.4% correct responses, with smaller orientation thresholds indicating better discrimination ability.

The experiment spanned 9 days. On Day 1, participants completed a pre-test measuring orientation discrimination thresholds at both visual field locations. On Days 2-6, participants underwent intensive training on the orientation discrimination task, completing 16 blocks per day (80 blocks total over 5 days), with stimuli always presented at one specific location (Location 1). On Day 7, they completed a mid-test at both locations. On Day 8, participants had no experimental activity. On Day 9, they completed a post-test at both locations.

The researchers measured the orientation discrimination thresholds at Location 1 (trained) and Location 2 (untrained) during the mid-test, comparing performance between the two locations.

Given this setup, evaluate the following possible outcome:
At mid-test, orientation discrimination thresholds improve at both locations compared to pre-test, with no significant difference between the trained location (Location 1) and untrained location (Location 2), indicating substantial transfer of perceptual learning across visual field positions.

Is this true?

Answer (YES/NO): NO